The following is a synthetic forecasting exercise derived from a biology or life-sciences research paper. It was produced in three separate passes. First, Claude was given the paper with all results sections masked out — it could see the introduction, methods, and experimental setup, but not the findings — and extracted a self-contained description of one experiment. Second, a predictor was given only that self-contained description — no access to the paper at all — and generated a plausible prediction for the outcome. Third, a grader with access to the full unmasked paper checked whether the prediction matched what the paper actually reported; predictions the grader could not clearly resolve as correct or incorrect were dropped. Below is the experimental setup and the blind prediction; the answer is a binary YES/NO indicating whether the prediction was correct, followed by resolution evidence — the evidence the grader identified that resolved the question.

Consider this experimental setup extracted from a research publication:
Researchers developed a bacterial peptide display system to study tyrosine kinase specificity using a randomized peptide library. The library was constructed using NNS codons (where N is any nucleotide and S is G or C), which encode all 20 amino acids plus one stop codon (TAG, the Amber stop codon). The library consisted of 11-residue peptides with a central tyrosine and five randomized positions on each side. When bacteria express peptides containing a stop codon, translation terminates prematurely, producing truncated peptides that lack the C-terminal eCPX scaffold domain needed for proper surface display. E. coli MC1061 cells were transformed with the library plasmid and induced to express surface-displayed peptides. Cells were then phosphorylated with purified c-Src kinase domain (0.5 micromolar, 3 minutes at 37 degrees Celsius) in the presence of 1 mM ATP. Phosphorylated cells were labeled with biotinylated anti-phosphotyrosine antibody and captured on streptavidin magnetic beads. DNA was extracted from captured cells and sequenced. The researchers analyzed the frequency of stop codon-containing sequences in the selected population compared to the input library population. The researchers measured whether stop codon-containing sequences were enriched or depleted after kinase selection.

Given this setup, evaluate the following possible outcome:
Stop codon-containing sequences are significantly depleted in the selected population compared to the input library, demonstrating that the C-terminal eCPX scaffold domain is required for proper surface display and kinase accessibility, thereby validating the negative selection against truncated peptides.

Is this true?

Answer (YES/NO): YES